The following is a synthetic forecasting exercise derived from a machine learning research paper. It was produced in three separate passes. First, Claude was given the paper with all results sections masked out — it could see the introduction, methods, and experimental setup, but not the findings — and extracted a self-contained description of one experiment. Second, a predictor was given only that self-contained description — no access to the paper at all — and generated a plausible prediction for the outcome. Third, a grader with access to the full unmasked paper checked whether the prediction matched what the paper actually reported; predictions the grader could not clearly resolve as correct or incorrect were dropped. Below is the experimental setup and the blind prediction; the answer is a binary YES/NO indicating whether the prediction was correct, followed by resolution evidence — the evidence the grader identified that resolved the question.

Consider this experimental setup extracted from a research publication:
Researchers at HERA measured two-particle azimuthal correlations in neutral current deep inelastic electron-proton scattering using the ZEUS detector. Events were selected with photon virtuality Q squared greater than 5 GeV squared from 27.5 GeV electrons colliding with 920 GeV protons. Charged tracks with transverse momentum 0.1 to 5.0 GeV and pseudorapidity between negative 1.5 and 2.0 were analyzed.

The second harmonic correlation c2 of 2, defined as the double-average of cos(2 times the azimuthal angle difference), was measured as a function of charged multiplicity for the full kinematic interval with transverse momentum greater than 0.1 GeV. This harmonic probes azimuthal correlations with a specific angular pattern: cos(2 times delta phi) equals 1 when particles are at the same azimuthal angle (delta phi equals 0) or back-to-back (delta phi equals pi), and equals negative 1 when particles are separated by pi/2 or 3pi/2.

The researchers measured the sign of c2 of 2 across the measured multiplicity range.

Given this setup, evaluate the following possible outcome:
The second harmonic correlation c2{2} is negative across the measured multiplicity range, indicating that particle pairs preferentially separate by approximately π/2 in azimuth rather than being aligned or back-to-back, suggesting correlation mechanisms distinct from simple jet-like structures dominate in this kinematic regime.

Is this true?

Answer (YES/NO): NO